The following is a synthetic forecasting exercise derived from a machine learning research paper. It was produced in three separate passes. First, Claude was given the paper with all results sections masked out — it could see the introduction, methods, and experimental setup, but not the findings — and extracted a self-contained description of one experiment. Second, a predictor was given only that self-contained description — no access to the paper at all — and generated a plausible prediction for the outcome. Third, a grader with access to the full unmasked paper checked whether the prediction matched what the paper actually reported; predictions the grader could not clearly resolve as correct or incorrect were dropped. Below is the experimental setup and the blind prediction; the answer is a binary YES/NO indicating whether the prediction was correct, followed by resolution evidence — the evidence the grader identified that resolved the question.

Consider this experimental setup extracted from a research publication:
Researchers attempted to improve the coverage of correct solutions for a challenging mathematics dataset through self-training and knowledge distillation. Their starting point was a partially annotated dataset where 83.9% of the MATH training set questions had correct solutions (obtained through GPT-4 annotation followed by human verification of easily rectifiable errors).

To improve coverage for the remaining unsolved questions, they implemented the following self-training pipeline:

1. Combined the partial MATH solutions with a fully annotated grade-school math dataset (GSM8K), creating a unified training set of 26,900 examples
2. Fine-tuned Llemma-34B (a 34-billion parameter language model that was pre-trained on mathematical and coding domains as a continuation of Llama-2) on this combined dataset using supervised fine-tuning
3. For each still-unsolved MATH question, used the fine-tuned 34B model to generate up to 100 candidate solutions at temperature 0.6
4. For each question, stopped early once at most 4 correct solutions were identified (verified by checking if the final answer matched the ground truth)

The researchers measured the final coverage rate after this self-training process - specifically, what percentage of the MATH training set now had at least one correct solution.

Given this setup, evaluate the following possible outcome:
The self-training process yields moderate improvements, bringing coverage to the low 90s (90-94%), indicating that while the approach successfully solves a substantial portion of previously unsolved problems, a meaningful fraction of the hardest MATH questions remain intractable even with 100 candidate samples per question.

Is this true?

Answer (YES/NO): YES